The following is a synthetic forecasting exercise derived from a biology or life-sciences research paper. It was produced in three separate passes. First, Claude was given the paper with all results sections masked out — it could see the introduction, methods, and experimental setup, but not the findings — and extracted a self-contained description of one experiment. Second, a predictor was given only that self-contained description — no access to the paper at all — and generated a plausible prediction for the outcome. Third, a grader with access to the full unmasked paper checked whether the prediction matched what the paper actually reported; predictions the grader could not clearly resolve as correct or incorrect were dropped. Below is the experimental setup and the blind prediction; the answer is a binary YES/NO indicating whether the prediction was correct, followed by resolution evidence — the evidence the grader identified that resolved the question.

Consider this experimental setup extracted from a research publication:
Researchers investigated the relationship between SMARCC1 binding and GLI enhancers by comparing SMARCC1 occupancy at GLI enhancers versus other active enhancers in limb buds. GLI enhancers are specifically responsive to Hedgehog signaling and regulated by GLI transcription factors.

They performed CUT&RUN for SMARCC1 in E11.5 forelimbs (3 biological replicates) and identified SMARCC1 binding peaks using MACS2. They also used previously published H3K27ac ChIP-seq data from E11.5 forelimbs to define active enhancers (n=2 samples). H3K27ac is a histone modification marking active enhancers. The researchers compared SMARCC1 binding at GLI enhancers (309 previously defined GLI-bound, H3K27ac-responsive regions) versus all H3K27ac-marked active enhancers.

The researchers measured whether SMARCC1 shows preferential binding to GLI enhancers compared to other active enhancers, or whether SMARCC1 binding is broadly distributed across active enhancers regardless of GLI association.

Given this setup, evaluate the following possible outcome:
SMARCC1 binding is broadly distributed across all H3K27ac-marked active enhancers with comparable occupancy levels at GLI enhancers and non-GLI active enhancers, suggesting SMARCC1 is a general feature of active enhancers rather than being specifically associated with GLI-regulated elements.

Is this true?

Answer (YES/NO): NO